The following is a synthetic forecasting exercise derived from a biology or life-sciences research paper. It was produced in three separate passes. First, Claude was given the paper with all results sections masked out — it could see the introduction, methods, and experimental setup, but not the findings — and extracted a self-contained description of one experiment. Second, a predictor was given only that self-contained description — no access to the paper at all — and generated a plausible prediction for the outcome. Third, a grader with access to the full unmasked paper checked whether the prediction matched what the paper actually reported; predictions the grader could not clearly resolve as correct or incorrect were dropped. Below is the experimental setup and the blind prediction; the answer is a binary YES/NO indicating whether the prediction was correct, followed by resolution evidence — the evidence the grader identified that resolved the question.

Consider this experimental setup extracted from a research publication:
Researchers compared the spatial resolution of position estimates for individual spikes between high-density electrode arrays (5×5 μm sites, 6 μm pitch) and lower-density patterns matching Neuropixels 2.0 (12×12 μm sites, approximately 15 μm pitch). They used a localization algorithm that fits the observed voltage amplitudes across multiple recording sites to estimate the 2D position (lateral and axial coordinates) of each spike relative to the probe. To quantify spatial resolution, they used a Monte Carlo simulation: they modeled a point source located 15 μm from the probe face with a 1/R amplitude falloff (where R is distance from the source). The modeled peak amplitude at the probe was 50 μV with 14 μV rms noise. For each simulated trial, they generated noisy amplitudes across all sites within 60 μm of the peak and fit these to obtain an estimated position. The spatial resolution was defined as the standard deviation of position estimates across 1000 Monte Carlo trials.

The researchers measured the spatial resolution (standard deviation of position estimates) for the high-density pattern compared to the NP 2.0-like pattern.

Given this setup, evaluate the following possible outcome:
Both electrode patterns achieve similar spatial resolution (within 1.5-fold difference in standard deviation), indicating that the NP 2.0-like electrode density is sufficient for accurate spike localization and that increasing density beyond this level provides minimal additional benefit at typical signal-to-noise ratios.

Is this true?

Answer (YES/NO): NO